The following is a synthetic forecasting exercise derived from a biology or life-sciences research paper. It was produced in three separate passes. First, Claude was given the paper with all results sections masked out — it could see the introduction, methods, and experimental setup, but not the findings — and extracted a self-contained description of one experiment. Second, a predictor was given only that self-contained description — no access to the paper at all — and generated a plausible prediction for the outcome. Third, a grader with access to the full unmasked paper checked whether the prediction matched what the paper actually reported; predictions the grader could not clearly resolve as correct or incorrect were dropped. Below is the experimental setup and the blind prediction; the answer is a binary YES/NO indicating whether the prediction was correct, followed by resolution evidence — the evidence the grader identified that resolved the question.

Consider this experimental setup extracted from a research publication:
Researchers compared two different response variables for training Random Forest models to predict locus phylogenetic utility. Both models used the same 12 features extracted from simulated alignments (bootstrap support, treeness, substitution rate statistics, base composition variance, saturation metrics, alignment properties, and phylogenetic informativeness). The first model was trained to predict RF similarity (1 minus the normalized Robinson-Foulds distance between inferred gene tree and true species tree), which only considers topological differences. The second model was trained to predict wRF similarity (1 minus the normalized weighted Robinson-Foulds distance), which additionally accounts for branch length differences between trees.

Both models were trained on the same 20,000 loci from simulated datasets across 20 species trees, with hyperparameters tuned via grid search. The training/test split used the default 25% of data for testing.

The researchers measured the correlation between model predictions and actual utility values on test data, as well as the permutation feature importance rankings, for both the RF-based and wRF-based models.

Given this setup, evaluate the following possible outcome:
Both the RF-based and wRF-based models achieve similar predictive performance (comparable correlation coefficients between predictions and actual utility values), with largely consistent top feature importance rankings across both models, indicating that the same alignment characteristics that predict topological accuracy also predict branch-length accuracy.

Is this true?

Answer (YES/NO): NO